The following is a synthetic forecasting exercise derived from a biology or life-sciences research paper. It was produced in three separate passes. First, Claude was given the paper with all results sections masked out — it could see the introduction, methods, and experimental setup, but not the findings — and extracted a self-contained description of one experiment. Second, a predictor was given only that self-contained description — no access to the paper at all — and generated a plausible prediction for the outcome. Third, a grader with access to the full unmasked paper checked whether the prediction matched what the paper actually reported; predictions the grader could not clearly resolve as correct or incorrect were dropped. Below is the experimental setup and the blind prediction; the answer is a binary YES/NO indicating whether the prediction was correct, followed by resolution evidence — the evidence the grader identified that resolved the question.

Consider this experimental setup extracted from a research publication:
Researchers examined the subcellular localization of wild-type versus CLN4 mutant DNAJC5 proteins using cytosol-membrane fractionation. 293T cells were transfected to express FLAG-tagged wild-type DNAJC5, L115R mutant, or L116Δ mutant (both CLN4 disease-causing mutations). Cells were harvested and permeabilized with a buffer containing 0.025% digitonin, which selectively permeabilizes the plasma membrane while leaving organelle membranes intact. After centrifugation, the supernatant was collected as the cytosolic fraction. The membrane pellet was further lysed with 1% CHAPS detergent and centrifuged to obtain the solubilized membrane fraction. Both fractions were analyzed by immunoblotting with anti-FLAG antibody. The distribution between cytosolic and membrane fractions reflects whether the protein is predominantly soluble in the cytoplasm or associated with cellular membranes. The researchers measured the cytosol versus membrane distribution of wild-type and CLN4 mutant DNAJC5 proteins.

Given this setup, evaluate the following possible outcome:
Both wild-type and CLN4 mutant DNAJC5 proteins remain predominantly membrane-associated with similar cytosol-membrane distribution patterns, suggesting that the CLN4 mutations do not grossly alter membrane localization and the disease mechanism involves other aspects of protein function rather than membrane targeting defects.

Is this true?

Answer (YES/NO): NO